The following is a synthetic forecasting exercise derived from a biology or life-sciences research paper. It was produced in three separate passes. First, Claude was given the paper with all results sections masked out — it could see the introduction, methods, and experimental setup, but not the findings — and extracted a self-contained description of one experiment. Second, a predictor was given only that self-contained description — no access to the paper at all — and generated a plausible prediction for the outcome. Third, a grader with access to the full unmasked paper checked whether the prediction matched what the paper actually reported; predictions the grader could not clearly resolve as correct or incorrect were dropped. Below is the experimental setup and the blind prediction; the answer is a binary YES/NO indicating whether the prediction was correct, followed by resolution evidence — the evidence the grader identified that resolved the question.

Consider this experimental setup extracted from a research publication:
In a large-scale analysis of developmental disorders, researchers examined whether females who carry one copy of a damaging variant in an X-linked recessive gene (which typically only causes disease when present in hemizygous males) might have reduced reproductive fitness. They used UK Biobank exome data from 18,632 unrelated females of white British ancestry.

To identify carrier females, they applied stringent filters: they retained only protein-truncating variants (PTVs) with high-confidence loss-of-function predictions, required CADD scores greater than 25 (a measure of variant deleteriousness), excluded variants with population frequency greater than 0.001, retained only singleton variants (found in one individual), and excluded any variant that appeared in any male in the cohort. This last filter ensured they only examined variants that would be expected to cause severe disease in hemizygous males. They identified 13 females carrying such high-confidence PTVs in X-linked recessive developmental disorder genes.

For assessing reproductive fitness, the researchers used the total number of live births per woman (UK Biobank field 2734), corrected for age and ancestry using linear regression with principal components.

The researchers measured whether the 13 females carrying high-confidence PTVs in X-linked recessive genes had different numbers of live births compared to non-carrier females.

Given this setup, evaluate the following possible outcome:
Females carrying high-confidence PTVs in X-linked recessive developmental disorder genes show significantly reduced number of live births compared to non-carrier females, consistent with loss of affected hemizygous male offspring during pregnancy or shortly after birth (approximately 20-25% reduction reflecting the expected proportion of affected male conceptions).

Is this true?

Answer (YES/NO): NO